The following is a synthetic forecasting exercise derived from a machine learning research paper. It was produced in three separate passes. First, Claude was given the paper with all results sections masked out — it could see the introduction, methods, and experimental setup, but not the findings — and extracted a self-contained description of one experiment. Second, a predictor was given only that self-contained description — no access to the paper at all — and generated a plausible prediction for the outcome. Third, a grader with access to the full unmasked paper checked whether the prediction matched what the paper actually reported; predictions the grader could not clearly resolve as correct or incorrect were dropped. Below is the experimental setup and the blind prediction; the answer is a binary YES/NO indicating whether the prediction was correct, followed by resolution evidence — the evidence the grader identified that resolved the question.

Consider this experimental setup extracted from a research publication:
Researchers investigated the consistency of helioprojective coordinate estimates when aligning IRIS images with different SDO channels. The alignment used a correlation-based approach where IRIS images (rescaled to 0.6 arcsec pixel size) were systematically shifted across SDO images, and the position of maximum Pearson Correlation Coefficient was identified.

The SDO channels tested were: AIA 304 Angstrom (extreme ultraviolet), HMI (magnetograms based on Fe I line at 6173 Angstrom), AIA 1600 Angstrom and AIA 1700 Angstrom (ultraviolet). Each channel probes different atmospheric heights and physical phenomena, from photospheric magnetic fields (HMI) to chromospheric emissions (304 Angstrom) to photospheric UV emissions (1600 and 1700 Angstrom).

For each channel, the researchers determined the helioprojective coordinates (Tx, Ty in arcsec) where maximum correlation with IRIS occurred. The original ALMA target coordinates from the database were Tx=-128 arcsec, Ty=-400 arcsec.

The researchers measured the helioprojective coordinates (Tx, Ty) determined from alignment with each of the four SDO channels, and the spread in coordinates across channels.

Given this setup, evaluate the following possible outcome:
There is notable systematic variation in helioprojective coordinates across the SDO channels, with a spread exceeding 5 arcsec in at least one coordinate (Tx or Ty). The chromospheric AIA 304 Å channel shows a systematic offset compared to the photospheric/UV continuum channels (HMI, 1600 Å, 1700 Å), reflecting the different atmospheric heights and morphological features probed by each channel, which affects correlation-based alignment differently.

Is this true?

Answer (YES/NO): NO